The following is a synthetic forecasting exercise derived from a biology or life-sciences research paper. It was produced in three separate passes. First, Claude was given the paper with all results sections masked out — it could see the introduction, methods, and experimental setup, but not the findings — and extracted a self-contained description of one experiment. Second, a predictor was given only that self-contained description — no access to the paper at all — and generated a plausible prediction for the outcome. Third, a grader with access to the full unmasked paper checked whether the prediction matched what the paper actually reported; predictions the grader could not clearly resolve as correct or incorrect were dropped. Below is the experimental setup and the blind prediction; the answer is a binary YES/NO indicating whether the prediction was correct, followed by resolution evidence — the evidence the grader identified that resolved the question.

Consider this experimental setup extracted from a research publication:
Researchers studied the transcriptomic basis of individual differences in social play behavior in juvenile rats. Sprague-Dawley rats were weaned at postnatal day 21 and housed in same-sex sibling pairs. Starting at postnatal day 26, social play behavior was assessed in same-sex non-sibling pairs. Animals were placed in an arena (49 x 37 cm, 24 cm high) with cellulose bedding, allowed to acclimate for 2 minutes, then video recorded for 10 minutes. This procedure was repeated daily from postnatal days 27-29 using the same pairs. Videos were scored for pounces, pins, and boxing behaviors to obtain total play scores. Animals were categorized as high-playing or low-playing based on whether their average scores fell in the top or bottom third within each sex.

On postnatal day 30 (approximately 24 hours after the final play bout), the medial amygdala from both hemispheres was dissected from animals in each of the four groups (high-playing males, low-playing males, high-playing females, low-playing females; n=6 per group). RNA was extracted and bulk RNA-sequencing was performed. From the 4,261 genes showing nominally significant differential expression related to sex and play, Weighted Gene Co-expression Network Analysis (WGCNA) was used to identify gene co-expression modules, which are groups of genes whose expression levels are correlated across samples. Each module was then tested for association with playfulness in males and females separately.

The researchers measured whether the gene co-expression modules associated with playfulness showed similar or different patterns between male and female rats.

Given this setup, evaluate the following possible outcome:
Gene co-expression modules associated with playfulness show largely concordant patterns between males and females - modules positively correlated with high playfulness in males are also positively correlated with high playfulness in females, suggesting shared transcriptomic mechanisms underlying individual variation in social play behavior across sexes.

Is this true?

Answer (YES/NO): NO